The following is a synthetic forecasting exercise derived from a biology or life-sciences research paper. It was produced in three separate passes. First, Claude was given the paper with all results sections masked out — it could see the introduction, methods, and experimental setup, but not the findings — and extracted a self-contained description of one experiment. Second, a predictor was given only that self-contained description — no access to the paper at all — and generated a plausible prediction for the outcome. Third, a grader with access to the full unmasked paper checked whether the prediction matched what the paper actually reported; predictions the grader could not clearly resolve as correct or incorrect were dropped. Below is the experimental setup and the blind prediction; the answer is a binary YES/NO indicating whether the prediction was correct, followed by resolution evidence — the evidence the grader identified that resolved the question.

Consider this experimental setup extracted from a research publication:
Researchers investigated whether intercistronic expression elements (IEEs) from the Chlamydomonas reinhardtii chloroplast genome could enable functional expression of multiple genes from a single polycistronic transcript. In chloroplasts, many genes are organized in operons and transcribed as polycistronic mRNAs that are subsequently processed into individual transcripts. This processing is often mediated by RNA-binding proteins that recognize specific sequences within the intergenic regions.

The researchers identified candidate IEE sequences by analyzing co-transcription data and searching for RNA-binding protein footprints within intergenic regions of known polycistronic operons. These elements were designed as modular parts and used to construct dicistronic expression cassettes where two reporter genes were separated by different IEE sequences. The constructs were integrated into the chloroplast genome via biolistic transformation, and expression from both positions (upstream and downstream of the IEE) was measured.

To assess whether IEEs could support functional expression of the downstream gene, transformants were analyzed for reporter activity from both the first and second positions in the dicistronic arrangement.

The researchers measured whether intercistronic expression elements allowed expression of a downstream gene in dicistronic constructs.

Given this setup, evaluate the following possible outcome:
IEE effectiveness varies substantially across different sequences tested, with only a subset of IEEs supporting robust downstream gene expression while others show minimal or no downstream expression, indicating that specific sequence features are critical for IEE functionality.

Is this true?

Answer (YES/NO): NO